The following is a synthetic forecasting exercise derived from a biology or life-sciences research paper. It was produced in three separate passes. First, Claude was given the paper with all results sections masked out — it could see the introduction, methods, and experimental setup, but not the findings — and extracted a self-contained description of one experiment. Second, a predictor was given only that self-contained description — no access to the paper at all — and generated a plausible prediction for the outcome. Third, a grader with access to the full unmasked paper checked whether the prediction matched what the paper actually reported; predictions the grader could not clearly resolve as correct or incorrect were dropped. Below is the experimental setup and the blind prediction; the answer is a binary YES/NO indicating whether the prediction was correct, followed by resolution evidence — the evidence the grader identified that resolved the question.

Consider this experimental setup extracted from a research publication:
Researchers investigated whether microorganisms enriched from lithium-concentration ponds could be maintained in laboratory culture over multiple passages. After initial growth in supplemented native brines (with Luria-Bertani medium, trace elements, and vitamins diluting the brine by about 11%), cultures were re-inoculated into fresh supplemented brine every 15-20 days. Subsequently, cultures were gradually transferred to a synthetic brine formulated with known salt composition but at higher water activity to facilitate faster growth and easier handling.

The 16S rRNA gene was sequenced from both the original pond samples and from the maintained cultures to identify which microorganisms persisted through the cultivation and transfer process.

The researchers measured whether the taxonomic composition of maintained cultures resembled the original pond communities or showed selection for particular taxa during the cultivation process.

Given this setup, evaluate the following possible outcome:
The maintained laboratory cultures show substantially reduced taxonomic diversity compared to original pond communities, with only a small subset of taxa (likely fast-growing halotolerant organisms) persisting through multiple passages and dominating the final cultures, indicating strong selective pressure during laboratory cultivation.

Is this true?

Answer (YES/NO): NO